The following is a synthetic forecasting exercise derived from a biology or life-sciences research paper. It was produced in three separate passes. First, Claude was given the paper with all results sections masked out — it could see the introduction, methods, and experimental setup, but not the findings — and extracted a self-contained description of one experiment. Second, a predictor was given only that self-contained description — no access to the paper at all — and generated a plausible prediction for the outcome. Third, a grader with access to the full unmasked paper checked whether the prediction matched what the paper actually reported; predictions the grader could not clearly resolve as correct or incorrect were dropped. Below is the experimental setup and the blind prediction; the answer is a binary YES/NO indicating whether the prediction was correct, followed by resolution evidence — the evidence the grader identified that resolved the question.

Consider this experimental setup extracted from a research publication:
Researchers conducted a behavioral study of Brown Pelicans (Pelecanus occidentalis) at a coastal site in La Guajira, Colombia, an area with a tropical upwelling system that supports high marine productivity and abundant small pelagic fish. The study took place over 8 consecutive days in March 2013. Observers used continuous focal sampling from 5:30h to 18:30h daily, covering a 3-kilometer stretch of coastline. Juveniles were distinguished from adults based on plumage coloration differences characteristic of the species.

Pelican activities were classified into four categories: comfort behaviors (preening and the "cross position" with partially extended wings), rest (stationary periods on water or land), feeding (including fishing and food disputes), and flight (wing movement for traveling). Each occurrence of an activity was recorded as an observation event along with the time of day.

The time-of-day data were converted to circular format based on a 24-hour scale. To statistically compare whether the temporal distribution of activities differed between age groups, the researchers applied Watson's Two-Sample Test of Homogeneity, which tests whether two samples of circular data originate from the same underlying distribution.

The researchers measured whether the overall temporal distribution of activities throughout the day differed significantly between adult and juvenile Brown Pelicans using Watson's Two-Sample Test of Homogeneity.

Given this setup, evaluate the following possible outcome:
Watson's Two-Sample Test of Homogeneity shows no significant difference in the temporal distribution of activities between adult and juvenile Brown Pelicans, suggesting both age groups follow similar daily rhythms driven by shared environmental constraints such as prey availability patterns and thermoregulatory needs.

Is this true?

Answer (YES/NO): NO